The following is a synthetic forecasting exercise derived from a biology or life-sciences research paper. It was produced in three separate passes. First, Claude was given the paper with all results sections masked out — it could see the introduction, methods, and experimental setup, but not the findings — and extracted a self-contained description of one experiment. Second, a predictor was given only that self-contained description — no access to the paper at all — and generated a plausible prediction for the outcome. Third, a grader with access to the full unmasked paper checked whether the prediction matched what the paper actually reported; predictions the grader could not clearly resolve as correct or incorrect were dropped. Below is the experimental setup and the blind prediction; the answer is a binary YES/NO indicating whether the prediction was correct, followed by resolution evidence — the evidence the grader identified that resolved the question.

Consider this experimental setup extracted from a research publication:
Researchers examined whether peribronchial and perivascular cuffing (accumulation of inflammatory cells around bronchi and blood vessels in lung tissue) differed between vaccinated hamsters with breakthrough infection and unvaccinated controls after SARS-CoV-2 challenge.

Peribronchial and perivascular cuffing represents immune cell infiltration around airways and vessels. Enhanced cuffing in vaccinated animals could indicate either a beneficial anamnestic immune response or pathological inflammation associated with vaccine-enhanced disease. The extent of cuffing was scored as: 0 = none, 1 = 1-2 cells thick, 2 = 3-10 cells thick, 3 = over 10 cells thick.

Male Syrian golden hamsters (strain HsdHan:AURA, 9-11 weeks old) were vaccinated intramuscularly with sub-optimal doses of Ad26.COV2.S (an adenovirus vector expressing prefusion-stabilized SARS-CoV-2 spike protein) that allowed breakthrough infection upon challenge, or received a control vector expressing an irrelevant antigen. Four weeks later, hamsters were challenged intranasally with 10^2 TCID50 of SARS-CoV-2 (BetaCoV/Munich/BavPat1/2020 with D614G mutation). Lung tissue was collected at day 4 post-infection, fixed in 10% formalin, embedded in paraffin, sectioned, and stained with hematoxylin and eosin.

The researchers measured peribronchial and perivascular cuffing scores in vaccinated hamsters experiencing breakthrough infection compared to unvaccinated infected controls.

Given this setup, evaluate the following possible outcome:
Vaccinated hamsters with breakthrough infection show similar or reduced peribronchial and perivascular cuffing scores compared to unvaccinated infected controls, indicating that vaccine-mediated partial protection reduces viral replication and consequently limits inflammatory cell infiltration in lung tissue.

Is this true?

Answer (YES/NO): YES